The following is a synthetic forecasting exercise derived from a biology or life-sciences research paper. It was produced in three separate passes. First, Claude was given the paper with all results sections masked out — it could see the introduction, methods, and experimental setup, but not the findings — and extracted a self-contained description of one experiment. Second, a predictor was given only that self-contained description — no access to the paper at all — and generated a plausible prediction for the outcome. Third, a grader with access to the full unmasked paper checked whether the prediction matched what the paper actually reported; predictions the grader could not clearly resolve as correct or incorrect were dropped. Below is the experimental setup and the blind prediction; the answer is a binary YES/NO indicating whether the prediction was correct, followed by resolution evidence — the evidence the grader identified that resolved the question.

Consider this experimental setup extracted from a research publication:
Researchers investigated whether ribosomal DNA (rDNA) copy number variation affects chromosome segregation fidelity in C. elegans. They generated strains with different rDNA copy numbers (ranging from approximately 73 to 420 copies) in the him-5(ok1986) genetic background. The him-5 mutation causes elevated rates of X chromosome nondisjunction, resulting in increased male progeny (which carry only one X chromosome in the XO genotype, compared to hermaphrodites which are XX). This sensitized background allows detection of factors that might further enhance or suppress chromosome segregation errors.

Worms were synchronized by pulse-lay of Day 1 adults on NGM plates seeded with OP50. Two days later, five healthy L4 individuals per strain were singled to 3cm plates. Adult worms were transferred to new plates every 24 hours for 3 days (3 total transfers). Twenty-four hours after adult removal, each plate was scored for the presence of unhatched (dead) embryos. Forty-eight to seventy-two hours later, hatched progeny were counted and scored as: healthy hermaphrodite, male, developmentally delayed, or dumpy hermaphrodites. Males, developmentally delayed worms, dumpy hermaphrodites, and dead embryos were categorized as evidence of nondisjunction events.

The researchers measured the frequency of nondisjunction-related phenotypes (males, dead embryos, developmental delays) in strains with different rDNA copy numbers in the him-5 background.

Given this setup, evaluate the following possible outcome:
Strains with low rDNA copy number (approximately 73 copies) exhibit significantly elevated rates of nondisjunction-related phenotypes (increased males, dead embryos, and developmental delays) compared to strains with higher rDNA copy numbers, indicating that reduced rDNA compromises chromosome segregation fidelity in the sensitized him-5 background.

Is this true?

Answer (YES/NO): NO